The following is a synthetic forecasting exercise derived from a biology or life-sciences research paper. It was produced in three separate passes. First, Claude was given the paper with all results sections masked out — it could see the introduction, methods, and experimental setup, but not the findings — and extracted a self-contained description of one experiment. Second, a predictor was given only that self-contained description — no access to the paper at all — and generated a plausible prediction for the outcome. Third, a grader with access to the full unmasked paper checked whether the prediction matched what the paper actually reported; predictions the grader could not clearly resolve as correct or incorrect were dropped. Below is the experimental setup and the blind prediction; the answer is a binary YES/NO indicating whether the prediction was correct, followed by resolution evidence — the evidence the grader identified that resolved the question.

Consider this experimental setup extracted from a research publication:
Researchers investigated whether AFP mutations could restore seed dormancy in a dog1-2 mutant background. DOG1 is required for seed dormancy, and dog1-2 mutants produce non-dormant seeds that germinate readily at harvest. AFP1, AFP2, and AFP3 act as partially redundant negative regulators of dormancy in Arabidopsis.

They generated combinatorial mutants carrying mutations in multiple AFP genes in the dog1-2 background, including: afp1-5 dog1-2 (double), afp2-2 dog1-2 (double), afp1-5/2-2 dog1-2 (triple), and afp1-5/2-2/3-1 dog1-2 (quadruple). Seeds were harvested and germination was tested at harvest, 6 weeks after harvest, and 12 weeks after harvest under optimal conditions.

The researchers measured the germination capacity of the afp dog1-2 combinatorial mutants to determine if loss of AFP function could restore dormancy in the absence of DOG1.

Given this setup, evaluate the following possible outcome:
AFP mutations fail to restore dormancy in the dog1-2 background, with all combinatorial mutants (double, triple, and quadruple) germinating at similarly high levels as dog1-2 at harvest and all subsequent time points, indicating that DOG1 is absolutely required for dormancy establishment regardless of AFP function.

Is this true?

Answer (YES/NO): NO